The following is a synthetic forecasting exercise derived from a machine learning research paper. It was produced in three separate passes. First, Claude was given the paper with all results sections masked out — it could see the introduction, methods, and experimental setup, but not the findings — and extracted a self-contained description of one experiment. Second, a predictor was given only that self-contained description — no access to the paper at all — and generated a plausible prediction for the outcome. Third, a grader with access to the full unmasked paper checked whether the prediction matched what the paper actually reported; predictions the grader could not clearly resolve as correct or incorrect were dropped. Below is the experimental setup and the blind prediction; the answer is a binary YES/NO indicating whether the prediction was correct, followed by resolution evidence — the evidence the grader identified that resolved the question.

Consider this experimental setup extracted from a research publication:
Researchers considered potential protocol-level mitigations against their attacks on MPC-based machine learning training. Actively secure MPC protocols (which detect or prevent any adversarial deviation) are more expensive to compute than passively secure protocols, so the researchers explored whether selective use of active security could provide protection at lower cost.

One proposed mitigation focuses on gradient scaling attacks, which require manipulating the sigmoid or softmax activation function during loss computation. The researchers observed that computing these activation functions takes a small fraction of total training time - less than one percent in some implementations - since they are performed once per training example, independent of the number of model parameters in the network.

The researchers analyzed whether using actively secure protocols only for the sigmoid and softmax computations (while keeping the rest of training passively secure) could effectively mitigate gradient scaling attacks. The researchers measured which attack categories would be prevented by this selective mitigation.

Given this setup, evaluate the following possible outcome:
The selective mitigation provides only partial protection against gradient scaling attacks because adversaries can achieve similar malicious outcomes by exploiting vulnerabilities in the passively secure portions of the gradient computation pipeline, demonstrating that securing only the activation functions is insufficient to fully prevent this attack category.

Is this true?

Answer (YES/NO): NO